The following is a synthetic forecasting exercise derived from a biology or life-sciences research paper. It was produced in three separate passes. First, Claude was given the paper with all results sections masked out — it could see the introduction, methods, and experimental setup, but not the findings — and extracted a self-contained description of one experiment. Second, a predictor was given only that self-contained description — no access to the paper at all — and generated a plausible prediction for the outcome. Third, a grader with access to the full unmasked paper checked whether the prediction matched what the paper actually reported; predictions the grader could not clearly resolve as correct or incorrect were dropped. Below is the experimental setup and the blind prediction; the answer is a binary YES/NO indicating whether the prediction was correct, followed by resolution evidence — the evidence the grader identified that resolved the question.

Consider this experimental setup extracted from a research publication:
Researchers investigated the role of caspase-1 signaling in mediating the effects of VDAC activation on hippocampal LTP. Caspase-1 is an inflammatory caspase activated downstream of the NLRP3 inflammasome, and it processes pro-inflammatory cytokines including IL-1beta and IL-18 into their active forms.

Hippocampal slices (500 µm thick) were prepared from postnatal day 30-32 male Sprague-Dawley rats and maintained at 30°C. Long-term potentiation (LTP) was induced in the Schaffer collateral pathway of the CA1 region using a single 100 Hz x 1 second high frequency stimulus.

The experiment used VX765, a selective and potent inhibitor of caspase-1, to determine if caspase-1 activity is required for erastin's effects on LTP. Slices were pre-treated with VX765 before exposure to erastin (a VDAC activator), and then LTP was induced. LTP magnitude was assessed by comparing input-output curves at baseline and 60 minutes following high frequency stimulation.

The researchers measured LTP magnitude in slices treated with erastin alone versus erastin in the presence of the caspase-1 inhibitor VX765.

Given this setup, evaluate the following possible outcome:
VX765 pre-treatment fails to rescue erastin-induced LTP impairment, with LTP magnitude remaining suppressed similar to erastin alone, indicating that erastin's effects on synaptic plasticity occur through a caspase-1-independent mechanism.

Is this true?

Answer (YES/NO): NO